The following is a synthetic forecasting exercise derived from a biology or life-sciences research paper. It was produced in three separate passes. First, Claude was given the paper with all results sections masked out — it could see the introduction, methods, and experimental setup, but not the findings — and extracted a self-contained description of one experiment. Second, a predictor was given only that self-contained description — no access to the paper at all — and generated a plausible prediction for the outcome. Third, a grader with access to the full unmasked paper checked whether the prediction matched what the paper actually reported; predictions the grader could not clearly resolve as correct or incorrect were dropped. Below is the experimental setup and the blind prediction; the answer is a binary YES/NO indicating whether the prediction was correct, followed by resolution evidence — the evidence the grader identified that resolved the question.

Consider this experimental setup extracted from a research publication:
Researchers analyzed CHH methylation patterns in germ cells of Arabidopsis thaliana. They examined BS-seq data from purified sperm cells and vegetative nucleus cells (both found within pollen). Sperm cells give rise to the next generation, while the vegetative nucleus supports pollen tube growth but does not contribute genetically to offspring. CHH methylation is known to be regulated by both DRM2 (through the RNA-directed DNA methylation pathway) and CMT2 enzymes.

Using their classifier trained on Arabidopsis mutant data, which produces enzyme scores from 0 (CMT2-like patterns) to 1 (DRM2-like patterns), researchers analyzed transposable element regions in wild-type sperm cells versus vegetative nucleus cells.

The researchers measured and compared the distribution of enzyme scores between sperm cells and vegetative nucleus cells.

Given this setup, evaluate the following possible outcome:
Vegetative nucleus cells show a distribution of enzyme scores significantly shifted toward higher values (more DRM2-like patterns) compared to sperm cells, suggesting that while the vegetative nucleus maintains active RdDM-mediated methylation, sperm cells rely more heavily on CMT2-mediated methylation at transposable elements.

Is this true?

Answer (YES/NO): NO